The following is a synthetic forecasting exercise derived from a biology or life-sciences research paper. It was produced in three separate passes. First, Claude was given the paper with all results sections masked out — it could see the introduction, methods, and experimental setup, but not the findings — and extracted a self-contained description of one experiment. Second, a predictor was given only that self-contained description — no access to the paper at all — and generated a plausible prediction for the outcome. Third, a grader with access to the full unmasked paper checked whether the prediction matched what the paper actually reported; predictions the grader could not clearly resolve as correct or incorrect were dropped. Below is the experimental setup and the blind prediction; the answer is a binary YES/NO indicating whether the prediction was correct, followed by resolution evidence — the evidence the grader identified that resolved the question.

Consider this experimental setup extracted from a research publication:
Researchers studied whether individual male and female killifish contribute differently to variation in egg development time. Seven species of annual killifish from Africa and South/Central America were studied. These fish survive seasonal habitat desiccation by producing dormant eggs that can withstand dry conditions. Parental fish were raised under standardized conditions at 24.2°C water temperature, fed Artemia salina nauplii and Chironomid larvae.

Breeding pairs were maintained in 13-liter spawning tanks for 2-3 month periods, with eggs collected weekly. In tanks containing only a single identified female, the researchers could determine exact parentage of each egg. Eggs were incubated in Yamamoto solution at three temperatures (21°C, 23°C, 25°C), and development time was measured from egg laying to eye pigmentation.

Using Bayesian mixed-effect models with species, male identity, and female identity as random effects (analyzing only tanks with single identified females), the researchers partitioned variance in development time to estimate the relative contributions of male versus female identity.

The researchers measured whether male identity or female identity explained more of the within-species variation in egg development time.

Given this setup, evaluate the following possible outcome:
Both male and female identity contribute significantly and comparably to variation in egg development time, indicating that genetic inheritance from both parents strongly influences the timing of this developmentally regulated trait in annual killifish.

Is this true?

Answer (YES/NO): NO